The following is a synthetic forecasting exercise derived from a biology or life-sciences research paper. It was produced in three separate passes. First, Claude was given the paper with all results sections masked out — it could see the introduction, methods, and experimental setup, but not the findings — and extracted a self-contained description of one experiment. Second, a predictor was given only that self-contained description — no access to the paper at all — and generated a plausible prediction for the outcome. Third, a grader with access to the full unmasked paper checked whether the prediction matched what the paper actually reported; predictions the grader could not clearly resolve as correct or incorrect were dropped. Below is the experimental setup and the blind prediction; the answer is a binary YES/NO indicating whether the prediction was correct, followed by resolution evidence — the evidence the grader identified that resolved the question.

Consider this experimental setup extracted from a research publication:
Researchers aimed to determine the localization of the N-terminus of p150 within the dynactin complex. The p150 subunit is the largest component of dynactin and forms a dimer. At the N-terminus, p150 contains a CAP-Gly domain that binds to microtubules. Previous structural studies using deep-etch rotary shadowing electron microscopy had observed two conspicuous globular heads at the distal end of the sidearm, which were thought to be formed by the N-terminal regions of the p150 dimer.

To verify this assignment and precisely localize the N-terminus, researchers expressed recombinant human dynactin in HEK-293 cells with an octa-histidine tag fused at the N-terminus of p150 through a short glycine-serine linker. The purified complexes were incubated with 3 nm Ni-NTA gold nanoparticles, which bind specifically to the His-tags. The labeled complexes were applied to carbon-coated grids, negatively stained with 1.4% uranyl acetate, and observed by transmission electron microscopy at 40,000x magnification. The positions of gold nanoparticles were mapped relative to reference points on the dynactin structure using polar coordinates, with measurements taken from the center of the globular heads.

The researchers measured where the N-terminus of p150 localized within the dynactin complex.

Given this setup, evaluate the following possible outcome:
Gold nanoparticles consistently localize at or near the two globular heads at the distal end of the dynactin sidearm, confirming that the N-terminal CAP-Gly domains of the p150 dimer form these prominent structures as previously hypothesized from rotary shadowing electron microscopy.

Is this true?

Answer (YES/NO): NO